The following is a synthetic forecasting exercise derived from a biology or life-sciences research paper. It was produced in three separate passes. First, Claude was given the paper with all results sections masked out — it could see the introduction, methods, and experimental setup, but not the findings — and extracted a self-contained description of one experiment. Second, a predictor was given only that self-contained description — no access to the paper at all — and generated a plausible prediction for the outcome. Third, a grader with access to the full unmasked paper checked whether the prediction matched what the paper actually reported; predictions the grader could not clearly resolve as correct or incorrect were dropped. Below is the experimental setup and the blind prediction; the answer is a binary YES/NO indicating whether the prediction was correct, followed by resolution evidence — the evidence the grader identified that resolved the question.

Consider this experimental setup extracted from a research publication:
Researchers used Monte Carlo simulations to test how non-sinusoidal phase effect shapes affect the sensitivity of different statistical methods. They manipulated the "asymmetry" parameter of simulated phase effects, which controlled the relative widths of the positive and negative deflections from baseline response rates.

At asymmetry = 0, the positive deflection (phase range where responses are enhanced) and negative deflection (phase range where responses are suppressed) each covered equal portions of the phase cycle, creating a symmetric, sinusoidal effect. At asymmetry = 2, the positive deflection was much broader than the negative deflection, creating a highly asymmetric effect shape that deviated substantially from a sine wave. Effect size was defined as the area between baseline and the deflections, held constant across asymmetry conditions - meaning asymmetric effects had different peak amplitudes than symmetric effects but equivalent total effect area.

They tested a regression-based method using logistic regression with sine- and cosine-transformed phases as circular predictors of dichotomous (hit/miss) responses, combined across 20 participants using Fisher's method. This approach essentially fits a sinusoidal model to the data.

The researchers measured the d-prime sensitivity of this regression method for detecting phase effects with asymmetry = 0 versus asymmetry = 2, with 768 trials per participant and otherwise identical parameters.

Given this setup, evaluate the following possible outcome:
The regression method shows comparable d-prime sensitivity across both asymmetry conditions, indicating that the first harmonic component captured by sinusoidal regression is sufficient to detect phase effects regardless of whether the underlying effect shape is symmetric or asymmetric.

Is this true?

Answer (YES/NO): YES